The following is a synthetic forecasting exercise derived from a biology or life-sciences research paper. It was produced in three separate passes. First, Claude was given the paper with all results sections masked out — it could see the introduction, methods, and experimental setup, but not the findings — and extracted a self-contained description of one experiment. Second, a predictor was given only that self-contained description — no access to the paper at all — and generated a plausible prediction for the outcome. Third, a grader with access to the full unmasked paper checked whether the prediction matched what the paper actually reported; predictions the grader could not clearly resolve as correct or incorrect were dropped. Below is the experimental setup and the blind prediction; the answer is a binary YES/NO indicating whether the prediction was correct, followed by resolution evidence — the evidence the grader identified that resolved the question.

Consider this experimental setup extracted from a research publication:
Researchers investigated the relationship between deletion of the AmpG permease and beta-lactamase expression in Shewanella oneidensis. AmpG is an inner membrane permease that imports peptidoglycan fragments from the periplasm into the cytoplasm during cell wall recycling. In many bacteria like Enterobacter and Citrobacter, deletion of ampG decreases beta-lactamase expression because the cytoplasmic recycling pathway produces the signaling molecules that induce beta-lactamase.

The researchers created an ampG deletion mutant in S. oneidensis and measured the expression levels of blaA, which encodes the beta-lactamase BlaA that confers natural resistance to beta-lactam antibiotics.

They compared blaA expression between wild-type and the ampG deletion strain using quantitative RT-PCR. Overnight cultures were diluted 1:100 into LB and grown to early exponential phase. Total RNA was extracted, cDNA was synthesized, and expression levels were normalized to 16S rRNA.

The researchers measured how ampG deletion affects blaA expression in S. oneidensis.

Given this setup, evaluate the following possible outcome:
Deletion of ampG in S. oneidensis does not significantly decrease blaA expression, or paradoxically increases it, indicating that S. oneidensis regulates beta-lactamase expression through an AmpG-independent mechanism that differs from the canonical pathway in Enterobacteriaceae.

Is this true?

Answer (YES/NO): YES